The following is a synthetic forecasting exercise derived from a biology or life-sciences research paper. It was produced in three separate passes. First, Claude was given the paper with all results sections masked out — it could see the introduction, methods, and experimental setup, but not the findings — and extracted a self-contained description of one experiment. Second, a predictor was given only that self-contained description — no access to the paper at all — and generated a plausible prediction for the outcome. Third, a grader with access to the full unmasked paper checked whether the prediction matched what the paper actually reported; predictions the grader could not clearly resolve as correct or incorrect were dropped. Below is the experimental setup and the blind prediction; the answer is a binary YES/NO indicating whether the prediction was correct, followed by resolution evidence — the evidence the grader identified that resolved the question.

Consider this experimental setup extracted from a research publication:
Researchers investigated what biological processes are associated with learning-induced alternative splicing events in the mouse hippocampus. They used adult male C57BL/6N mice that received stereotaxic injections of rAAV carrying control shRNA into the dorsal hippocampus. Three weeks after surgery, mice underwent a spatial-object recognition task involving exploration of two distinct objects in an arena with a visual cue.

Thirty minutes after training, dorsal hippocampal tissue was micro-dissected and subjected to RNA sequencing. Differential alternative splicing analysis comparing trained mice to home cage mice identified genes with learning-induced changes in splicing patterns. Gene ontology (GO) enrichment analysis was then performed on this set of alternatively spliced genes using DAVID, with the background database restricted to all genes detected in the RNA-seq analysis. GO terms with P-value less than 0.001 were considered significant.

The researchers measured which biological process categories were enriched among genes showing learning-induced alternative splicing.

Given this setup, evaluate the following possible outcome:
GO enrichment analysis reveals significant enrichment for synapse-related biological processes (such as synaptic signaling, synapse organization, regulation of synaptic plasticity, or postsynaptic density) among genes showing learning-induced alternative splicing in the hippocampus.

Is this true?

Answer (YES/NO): NO